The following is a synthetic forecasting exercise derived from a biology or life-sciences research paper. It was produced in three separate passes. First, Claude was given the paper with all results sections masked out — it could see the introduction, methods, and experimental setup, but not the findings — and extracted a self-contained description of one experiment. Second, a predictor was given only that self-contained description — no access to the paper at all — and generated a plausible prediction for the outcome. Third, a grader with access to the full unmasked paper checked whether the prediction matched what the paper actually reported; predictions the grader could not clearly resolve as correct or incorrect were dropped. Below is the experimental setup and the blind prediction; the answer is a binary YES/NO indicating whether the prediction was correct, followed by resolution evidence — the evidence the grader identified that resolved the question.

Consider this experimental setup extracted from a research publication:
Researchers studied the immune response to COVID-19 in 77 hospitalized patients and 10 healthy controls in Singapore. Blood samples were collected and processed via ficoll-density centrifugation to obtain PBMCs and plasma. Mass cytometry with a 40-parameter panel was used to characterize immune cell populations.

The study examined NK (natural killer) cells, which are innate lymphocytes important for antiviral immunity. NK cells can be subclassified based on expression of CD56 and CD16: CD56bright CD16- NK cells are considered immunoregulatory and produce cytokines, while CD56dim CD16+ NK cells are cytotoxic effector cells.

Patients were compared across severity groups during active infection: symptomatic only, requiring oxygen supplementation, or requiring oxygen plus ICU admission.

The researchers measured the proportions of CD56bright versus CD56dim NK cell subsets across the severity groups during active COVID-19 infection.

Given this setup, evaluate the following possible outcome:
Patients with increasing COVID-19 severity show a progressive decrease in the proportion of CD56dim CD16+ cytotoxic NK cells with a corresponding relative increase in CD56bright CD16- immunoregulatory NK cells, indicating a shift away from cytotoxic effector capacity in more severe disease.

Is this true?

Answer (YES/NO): NO